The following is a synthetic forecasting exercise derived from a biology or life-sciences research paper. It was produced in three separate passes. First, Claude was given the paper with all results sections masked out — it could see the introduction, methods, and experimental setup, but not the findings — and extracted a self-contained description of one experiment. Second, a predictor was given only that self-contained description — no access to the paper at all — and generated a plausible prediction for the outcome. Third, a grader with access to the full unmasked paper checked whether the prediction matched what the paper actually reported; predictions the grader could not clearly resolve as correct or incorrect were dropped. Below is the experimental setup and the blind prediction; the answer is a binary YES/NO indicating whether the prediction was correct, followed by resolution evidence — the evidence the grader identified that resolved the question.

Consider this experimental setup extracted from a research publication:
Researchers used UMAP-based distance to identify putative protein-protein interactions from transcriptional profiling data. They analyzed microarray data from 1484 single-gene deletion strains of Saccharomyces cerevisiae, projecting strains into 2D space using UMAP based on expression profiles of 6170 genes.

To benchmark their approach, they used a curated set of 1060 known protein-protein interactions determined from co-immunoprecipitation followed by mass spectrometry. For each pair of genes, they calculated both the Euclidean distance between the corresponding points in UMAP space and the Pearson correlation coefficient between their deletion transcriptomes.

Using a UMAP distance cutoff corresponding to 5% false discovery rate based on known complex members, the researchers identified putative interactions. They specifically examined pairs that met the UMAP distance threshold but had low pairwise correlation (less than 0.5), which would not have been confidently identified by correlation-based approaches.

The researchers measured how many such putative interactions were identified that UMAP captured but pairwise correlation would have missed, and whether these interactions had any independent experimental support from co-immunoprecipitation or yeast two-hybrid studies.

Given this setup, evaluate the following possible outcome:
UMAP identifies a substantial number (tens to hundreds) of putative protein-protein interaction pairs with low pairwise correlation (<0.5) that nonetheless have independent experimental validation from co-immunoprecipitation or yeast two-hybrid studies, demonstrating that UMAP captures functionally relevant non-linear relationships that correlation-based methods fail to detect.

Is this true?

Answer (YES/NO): YES